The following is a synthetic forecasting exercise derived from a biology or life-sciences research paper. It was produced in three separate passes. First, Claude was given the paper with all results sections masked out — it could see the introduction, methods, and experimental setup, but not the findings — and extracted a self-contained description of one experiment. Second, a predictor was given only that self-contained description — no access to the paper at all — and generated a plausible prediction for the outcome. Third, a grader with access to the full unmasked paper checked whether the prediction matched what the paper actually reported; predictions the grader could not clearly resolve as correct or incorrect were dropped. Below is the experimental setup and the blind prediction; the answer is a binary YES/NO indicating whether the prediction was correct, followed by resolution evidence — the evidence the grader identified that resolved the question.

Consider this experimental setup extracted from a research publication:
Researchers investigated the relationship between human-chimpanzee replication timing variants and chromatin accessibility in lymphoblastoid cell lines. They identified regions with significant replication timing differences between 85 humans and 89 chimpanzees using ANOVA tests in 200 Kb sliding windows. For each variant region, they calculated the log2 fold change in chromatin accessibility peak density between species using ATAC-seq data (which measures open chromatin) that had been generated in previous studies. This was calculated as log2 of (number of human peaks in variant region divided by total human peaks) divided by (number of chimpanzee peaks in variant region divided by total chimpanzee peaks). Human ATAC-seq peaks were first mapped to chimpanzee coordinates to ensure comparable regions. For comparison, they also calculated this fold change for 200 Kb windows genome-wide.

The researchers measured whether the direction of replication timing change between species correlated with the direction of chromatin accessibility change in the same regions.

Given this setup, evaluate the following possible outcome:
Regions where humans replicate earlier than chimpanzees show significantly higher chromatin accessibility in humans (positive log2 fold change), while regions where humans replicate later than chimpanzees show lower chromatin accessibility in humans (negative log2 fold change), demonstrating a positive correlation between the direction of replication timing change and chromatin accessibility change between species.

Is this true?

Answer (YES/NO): YES